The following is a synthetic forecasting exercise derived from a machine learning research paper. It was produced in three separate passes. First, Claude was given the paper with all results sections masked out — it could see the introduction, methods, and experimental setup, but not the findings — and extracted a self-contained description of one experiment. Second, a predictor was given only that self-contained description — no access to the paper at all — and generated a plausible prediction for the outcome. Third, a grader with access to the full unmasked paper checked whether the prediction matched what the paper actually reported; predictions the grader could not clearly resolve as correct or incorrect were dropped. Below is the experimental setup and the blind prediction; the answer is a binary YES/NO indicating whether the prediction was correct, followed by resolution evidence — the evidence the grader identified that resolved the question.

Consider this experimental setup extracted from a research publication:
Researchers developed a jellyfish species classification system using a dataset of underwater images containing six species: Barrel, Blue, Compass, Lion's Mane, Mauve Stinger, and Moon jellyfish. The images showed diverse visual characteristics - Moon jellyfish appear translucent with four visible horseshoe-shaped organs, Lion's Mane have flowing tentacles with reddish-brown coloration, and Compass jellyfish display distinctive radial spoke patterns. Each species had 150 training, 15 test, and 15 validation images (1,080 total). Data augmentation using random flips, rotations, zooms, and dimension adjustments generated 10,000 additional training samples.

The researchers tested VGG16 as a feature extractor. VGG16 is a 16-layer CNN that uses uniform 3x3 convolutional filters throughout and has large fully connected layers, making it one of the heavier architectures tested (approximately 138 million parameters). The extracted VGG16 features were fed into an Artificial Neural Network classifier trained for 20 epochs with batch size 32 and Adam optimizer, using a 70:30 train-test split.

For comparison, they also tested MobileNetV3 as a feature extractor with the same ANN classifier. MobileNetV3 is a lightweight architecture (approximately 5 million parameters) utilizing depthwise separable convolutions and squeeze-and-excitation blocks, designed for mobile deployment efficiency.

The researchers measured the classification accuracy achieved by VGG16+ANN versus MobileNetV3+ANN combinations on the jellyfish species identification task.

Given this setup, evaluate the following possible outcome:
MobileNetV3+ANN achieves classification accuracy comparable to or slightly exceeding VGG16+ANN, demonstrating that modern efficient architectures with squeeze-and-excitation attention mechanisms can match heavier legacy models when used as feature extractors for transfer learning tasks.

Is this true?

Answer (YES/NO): NO